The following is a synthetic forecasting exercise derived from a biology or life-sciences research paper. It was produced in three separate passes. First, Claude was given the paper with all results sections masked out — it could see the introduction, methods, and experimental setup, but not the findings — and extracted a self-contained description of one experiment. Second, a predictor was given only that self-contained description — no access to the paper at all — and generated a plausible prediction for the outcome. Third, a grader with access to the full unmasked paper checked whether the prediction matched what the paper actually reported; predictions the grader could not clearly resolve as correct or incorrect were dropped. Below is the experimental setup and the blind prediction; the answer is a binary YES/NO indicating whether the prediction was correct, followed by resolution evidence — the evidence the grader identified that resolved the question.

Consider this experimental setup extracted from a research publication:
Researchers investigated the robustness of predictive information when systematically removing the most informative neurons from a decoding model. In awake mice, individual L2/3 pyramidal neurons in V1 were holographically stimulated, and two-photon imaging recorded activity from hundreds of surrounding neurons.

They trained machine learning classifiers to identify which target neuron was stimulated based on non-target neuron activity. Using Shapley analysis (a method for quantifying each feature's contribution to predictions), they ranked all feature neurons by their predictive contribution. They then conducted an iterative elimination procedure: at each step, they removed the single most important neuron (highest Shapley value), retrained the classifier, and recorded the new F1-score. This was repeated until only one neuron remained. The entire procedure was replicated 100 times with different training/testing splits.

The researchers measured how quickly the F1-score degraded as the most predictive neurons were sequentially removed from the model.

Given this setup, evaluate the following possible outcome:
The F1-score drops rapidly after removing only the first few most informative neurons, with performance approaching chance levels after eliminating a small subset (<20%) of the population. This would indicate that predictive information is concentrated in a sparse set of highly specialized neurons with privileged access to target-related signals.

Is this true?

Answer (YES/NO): NO